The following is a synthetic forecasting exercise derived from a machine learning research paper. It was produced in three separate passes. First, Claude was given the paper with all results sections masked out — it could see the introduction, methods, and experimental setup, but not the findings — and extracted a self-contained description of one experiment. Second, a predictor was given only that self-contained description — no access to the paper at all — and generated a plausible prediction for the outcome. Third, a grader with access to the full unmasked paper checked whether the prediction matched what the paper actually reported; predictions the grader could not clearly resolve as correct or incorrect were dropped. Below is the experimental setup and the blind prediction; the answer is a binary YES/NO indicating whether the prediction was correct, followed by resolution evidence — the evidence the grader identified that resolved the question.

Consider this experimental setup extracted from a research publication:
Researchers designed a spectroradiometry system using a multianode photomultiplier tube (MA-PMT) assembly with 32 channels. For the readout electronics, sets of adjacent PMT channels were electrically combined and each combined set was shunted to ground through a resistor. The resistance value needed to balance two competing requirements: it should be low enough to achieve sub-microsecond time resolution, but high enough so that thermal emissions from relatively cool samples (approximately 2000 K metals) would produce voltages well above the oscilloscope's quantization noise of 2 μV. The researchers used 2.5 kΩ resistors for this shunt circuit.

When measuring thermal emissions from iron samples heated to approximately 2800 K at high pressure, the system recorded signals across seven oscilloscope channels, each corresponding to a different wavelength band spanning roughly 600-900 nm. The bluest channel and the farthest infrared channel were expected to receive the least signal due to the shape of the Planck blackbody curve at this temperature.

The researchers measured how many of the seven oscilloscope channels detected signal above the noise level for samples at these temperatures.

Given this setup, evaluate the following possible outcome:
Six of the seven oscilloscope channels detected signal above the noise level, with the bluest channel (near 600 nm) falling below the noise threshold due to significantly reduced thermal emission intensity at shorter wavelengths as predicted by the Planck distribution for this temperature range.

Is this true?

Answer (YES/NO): NO